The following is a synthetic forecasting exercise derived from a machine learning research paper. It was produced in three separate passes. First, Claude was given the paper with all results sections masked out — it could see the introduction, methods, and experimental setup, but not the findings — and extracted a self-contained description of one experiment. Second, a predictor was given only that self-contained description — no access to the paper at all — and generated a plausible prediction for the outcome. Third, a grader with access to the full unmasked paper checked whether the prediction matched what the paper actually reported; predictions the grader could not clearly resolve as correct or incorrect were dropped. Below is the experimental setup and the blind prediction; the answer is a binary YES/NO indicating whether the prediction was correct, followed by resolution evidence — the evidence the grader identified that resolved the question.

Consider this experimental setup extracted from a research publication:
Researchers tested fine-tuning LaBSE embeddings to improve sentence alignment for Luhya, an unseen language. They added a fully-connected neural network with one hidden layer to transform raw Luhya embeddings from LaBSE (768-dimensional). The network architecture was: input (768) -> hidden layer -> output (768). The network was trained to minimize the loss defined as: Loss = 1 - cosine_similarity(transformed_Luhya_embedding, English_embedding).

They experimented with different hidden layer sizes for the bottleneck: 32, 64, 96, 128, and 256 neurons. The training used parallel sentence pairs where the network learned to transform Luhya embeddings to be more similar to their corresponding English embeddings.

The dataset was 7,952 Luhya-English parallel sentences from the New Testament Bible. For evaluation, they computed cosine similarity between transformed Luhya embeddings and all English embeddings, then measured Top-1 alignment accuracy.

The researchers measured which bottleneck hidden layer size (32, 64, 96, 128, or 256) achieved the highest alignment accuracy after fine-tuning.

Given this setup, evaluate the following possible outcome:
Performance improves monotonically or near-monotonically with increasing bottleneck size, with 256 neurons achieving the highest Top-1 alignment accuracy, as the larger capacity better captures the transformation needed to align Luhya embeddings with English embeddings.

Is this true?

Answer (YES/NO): NO